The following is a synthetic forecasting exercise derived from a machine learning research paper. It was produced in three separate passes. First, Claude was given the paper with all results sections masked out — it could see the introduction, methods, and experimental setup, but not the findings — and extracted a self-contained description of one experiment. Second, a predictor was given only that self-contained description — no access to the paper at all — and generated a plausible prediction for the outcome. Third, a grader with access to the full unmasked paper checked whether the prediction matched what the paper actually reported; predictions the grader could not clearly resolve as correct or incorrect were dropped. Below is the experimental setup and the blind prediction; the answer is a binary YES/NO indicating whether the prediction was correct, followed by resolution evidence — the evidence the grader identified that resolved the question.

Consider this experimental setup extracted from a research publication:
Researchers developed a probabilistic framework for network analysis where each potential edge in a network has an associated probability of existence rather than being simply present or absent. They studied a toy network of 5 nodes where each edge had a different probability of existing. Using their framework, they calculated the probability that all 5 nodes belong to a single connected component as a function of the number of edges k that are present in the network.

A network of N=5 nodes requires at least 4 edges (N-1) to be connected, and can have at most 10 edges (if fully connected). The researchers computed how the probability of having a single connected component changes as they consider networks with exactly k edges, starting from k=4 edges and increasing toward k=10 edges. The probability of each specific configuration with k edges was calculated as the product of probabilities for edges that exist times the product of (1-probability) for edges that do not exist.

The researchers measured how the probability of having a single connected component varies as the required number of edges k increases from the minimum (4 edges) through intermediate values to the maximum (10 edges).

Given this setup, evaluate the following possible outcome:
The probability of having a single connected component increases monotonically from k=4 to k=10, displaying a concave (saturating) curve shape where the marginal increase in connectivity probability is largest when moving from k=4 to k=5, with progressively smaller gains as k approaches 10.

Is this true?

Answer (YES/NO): NO